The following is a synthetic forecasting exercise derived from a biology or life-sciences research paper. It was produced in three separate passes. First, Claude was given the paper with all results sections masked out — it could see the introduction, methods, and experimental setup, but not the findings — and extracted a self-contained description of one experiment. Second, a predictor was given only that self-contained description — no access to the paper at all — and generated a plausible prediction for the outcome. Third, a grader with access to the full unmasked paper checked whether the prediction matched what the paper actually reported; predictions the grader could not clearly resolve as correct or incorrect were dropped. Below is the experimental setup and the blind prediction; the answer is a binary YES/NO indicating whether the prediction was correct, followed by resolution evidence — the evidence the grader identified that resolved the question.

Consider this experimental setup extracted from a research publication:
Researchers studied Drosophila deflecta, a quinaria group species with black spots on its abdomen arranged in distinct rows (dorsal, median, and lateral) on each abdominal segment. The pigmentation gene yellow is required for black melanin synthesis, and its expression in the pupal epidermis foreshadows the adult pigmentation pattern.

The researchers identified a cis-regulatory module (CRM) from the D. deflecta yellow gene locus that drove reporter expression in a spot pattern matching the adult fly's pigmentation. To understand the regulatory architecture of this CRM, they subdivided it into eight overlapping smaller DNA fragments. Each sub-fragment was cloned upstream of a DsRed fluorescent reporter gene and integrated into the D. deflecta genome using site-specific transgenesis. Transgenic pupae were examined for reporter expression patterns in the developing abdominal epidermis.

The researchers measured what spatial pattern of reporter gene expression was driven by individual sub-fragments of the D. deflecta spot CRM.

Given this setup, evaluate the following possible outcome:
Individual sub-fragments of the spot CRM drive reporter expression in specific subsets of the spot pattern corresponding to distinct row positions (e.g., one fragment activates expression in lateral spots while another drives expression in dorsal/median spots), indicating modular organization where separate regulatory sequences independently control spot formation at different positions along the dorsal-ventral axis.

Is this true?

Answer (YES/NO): NO